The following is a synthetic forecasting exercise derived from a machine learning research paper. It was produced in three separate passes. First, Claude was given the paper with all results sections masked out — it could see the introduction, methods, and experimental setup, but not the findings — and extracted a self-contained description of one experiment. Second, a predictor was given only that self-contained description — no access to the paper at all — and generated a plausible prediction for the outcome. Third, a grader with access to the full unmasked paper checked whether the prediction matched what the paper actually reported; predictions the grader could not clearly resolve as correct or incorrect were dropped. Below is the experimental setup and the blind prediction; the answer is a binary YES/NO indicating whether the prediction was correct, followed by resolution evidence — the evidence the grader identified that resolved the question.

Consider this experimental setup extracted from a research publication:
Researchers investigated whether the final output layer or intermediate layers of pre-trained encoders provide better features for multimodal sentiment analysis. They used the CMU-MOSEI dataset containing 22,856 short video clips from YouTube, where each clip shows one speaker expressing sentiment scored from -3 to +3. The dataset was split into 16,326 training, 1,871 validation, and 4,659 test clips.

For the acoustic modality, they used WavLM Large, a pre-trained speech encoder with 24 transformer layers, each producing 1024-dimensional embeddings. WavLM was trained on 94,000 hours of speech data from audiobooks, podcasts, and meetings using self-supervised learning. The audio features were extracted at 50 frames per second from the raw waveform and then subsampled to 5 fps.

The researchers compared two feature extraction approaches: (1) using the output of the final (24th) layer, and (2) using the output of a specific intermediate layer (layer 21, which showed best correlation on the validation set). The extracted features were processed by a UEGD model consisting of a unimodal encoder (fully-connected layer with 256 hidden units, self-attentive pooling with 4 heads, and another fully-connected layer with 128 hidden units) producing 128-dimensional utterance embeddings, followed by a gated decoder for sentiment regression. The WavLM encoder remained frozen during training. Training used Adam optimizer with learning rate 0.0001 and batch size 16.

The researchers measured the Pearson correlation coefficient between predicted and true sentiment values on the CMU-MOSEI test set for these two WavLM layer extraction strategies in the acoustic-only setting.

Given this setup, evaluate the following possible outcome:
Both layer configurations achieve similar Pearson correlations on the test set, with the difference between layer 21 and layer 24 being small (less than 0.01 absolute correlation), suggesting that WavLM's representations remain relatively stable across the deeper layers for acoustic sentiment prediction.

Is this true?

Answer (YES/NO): NO